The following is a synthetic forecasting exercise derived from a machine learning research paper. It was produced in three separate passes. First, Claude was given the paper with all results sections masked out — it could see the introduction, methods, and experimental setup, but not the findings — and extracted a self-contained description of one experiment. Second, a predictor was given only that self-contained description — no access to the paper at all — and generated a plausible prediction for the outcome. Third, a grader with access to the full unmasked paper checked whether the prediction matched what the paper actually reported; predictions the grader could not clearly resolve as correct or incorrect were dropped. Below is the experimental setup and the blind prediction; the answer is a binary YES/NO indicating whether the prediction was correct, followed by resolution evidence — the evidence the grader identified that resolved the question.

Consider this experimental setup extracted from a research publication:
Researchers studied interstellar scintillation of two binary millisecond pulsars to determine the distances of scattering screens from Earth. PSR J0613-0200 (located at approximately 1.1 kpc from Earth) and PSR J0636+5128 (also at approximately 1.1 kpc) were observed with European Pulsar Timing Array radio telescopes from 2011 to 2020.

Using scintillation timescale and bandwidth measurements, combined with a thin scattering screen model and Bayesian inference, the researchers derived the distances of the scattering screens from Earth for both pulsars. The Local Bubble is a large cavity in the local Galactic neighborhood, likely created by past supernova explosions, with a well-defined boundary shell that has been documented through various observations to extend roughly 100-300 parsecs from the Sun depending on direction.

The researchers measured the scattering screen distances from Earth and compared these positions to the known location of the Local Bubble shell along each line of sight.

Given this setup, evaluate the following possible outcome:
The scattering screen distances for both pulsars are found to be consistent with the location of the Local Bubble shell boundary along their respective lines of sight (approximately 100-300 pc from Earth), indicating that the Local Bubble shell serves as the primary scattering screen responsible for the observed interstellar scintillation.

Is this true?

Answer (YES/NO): YES